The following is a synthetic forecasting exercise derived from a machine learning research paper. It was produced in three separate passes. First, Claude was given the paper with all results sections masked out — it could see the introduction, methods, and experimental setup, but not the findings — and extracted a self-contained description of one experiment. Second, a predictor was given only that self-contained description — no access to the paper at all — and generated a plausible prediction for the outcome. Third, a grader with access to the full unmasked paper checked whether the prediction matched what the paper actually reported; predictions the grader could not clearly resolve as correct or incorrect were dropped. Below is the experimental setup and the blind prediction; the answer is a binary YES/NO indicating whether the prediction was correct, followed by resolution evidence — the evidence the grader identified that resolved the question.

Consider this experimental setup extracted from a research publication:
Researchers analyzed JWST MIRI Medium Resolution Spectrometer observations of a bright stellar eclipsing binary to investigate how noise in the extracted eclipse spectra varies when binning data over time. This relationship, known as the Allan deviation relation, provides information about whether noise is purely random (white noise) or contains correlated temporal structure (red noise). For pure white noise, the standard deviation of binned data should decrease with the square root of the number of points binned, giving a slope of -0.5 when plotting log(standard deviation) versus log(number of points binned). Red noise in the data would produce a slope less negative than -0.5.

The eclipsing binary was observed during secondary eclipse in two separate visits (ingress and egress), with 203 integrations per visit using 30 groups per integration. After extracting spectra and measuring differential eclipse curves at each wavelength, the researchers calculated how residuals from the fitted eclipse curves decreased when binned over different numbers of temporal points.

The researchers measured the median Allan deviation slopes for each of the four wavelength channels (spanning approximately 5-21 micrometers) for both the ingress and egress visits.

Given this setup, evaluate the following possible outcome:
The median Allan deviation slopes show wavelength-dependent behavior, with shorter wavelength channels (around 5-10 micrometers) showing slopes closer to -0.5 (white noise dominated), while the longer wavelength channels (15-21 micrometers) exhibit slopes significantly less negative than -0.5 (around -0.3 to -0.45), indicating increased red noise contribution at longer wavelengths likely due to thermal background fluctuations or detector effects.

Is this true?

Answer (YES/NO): NO